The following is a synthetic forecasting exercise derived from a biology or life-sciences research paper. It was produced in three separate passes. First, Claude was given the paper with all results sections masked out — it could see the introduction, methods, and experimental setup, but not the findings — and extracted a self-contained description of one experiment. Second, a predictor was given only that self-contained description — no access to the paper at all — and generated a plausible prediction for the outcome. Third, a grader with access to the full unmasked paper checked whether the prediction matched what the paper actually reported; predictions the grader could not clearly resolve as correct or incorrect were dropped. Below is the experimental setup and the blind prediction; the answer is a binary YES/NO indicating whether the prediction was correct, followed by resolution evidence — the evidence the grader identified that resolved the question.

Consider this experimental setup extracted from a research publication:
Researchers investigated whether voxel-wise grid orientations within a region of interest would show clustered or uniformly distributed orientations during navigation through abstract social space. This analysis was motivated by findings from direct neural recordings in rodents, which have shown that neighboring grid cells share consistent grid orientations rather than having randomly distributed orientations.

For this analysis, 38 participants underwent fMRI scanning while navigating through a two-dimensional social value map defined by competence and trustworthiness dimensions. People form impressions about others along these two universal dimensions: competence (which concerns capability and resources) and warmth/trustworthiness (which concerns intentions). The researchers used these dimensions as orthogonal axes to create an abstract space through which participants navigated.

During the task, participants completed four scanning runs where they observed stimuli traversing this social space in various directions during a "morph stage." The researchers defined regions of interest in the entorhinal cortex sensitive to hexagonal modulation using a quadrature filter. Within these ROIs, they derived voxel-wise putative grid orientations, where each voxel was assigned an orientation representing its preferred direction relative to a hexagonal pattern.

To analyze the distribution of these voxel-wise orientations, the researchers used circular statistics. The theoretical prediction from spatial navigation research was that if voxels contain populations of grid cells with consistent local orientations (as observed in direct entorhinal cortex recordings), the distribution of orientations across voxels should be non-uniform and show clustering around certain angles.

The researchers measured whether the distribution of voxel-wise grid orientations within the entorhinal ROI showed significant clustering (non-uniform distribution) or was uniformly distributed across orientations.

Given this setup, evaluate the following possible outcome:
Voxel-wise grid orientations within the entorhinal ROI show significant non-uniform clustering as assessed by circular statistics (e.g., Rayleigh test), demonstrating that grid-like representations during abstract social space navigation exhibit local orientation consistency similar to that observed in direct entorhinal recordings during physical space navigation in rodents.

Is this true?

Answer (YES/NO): NO